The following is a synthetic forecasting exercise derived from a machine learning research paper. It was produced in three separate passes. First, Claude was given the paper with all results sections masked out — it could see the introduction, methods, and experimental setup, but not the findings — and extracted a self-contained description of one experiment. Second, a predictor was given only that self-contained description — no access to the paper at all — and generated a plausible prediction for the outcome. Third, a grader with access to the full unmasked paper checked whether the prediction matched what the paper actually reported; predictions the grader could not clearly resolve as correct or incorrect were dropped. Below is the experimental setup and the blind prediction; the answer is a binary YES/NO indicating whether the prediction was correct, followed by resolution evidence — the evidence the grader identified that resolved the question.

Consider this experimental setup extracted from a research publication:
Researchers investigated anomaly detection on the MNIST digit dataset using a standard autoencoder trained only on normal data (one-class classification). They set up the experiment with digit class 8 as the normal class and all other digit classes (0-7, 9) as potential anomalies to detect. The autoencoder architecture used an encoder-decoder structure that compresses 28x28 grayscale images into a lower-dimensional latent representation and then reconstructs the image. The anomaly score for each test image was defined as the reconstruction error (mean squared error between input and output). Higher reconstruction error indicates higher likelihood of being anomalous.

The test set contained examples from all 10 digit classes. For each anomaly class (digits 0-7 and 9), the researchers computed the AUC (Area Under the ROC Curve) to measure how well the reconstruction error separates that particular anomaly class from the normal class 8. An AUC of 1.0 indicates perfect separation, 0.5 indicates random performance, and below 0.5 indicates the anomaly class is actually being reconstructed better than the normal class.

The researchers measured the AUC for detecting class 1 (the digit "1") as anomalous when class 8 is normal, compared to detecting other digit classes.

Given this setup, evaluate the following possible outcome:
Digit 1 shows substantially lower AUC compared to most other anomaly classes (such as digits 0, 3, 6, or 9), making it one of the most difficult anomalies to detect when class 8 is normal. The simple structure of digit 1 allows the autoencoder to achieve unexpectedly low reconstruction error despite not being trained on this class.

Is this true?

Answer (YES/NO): YES